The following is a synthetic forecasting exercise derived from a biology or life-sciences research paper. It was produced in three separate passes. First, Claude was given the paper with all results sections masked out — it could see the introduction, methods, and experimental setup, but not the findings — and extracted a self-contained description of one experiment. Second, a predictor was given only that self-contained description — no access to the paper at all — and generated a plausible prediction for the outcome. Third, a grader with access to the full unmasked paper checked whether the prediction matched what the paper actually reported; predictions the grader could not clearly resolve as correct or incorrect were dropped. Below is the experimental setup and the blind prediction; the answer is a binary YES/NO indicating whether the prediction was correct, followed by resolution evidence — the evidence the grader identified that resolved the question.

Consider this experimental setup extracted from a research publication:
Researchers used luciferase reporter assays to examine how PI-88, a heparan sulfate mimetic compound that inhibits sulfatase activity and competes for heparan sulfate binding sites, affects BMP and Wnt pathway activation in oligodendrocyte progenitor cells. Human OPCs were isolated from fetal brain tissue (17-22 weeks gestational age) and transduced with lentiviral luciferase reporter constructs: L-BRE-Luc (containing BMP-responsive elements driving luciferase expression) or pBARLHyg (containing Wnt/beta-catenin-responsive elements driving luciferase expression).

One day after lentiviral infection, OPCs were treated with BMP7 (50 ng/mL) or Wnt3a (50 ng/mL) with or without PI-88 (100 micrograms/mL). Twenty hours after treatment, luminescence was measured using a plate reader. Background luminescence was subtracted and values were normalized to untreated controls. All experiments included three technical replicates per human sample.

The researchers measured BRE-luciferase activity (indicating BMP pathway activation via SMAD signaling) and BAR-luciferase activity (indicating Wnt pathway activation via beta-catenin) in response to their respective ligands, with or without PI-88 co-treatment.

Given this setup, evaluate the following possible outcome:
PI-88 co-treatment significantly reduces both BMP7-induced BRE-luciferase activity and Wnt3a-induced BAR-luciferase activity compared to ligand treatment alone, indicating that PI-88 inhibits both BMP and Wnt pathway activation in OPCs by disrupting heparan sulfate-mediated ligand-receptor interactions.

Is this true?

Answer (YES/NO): YES